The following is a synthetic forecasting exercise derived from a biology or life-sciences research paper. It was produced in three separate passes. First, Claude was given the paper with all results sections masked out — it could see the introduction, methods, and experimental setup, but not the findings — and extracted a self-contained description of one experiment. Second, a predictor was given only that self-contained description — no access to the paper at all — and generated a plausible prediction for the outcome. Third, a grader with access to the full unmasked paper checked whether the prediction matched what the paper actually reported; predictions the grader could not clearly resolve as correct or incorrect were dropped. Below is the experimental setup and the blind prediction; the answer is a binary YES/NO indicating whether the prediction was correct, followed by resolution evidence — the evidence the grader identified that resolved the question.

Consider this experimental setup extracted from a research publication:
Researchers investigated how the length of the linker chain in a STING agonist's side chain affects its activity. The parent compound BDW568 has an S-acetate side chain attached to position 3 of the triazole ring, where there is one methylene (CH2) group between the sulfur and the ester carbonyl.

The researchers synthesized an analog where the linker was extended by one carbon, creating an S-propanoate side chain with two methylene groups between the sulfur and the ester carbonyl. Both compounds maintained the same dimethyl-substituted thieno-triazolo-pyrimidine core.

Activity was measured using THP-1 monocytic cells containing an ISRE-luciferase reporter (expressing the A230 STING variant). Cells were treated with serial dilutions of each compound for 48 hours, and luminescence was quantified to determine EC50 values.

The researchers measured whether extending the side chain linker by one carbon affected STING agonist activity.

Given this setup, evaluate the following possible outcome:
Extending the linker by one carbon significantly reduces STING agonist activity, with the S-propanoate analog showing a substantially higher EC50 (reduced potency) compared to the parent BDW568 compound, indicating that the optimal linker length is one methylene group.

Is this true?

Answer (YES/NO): YES